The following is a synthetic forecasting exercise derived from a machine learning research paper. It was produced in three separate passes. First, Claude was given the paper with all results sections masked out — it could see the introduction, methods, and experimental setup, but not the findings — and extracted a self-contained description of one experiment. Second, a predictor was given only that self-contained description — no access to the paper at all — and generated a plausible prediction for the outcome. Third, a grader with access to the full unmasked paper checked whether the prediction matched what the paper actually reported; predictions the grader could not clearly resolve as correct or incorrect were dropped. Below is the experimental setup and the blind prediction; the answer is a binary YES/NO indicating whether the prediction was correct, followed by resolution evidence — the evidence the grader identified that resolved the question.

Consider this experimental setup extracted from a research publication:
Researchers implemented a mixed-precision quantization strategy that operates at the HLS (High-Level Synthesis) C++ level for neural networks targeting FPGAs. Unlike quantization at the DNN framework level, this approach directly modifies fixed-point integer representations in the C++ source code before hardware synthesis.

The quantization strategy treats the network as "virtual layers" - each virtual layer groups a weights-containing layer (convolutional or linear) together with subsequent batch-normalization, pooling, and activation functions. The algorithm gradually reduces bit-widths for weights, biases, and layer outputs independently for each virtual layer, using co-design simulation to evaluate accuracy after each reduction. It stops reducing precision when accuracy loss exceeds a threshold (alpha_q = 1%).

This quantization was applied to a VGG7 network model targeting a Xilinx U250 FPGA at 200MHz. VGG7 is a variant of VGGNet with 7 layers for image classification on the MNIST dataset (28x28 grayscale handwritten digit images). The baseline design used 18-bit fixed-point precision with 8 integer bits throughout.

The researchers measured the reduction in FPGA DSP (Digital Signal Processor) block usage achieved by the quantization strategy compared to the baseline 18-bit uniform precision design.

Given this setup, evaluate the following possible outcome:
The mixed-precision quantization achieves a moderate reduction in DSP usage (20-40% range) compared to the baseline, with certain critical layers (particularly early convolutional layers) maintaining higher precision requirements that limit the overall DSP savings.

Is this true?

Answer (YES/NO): NO